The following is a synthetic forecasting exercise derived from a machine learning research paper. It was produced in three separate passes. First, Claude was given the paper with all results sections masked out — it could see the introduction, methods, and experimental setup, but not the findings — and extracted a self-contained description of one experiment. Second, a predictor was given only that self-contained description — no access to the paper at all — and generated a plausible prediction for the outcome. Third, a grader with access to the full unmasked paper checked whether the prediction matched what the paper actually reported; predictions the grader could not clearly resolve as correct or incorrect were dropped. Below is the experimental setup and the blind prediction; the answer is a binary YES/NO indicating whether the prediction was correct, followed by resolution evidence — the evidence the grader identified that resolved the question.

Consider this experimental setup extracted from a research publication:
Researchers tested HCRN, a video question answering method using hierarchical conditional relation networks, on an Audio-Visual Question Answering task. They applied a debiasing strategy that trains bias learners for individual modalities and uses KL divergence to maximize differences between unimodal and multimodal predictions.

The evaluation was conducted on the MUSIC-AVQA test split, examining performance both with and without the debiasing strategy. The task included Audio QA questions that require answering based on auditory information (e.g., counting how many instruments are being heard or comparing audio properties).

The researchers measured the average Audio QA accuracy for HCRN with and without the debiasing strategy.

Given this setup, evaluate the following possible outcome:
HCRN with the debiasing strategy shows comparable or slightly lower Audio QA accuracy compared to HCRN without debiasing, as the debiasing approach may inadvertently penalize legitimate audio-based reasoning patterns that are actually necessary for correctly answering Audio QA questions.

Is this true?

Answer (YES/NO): NO